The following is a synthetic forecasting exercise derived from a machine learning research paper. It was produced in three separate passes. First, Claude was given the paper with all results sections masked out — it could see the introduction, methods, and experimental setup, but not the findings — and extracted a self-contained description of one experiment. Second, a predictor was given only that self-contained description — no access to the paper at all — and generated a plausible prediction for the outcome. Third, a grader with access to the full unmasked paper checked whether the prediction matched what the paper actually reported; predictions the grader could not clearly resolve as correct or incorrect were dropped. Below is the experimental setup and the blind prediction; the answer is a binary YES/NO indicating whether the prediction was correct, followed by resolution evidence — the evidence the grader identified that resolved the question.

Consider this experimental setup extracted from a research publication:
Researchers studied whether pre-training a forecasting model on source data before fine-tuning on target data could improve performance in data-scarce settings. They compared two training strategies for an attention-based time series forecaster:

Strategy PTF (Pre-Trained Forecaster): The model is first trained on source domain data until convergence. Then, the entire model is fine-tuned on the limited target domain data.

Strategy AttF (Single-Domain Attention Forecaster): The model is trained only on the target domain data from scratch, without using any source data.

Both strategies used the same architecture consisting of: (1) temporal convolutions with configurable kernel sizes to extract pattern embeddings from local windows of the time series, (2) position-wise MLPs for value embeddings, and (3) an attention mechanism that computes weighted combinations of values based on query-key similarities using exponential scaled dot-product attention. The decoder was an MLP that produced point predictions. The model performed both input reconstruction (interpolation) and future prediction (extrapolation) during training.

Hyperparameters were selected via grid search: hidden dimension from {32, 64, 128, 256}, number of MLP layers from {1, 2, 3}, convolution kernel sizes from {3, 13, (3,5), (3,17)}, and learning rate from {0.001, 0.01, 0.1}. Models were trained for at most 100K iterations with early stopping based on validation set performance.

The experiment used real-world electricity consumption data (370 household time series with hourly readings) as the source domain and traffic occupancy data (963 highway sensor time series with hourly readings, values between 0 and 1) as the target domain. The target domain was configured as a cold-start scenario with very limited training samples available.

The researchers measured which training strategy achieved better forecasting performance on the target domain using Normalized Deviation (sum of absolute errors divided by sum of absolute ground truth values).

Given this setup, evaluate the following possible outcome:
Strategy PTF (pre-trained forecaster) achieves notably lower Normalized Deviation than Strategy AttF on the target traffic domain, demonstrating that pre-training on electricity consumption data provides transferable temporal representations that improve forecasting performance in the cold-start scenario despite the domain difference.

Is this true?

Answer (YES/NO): NO